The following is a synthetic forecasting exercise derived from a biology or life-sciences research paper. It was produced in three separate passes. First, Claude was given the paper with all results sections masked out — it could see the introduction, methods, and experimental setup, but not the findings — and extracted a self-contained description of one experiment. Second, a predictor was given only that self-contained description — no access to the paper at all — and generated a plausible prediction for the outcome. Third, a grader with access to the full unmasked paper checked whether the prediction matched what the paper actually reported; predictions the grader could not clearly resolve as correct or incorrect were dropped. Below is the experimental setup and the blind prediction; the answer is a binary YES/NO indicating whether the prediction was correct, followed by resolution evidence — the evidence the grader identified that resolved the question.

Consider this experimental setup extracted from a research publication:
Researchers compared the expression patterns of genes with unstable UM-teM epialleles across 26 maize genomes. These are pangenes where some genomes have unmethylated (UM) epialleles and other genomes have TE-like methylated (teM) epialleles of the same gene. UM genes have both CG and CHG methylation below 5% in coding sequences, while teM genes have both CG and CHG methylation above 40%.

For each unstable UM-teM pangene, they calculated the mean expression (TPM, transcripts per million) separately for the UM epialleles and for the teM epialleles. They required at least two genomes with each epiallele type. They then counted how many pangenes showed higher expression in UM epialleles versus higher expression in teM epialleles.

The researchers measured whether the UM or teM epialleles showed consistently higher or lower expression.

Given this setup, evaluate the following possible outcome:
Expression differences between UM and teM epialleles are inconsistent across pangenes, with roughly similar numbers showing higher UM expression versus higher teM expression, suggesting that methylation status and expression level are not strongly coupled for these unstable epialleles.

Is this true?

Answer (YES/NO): NO